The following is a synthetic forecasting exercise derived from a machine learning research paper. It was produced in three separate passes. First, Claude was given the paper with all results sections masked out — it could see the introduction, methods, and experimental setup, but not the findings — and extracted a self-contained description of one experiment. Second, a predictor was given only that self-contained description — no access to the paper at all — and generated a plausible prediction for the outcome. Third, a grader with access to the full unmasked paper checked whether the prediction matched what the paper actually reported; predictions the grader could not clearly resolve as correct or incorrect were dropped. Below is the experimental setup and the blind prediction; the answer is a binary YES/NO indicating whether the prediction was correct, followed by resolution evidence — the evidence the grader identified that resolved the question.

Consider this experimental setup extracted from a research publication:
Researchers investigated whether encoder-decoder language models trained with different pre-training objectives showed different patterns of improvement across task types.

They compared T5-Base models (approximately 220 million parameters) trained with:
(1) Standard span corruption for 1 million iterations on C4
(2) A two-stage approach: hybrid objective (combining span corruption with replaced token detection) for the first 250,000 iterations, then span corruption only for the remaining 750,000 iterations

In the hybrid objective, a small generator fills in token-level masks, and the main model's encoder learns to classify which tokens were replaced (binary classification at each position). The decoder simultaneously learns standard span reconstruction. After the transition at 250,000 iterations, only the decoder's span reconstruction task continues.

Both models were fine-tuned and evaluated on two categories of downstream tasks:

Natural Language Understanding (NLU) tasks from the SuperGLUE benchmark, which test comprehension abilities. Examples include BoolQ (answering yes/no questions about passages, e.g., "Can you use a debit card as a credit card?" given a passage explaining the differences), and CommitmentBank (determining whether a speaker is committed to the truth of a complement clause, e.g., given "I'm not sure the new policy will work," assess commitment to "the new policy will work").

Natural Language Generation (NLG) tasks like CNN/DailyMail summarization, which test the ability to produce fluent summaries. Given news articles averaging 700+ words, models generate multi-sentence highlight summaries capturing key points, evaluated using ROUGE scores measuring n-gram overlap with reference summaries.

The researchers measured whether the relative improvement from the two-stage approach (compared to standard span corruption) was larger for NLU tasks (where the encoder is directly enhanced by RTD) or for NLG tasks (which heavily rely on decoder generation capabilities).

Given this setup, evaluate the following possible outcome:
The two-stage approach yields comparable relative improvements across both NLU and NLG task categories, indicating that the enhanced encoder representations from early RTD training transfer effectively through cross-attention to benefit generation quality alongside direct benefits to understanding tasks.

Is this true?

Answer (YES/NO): NO